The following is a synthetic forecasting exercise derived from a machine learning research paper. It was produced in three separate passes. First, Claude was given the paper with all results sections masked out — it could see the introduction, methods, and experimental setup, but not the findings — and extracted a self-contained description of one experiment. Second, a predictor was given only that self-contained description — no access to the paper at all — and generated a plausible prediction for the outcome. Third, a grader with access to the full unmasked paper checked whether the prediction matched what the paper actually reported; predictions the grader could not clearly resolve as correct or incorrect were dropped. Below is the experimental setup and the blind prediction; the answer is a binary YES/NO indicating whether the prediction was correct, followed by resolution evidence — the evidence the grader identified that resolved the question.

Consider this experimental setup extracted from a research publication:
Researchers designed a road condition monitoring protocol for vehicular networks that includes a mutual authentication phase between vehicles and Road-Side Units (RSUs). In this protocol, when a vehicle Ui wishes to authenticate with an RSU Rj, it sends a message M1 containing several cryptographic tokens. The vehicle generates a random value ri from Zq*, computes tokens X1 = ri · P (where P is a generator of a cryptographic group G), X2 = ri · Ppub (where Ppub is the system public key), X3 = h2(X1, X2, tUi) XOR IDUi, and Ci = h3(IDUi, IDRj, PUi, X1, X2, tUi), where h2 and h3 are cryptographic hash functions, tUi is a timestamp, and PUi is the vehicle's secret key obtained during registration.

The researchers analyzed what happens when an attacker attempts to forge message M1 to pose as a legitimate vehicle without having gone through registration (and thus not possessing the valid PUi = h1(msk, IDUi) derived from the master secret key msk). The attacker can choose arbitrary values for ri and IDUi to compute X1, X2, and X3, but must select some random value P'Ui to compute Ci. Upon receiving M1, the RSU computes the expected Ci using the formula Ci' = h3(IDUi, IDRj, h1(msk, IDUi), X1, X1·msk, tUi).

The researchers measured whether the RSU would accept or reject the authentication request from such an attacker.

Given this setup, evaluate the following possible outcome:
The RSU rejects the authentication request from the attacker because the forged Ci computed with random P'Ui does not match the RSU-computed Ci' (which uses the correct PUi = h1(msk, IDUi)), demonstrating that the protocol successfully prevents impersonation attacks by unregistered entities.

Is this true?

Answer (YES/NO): YES